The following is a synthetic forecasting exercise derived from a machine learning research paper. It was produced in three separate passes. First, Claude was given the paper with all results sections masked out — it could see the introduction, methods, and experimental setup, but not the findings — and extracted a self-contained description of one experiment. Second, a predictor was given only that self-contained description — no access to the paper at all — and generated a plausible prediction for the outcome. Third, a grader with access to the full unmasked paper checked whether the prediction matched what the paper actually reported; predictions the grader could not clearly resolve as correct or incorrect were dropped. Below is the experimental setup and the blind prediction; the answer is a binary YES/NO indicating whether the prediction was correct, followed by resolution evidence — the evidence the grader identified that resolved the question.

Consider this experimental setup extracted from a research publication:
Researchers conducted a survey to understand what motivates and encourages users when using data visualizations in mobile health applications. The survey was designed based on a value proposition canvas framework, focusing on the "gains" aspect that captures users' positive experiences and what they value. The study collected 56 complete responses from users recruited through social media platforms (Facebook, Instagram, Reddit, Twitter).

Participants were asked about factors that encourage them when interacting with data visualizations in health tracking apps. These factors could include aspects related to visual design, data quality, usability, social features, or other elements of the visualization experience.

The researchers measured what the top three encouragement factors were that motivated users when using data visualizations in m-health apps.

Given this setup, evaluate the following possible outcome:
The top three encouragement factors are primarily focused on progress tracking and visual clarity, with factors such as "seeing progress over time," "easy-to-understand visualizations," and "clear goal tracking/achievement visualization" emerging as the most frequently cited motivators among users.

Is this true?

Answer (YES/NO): NO